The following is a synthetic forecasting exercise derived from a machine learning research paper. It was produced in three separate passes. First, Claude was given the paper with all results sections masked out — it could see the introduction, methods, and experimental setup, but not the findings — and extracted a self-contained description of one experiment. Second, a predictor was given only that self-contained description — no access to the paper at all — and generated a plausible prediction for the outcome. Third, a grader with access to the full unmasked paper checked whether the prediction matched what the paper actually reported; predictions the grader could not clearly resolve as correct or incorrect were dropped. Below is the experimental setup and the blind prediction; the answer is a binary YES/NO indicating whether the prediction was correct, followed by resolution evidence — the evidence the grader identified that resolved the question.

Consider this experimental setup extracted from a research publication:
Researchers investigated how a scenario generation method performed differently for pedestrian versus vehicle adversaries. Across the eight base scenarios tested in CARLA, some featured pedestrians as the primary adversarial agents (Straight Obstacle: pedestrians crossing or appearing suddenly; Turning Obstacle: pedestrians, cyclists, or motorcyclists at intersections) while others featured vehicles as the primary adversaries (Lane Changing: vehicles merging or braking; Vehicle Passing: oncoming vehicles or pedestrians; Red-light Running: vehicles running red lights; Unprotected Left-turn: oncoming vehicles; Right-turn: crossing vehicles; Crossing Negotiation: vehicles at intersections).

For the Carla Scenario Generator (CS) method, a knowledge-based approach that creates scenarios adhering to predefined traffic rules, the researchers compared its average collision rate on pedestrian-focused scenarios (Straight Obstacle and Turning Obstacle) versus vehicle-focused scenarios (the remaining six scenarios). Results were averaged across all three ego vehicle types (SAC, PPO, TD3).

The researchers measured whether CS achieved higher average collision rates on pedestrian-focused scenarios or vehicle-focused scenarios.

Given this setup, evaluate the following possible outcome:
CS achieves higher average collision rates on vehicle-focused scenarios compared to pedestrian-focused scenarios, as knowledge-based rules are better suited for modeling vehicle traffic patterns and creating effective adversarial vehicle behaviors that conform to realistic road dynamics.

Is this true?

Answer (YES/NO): YES